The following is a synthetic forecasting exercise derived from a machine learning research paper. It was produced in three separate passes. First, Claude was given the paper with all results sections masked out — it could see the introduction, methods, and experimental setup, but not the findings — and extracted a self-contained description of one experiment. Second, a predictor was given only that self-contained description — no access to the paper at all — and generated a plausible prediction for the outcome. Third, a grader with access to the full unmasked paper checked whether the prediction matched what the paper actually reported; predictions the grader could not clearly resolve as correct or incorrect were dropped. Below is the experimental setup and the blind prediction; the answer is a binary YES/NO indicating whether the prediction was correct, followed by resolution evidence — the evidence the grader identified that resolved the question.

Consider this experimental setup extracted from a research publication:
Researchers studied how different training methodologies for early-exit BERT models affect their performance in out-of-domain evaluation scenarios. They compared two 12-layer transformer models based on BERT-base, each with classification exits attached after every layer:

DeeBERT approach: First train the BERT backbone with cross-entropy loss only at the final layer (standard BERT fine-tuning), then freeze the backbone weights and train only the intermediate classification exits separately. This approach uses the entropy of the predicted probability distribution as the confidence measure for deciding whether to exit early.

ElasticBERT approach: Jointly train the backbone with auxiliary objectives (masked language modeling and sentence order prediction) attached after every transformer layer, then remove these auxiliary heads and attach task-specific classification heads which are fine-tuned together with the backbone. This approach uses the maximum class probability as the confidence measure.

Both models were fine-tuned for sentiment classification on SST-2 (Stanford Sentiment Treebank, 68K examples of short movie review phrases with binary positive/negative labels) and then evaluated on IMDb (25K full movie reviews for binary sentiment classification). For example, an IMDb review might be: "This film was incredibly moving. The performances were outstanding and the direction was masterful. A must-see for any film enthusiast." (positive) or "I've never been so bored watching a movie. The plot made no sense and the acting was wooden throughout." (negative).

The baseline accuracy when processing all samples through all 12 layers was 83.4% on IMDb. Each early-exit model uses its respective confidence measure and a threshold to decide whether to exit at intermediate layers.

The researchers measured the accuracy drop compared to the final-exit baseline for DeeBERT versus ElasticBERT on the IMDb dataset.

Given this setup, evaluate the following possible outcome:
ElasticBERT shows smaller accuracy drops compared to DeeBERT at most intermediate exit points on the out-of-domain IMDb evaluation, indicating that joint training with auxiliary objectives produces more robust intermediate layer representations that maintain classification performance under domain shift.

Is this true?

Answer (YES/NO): YES